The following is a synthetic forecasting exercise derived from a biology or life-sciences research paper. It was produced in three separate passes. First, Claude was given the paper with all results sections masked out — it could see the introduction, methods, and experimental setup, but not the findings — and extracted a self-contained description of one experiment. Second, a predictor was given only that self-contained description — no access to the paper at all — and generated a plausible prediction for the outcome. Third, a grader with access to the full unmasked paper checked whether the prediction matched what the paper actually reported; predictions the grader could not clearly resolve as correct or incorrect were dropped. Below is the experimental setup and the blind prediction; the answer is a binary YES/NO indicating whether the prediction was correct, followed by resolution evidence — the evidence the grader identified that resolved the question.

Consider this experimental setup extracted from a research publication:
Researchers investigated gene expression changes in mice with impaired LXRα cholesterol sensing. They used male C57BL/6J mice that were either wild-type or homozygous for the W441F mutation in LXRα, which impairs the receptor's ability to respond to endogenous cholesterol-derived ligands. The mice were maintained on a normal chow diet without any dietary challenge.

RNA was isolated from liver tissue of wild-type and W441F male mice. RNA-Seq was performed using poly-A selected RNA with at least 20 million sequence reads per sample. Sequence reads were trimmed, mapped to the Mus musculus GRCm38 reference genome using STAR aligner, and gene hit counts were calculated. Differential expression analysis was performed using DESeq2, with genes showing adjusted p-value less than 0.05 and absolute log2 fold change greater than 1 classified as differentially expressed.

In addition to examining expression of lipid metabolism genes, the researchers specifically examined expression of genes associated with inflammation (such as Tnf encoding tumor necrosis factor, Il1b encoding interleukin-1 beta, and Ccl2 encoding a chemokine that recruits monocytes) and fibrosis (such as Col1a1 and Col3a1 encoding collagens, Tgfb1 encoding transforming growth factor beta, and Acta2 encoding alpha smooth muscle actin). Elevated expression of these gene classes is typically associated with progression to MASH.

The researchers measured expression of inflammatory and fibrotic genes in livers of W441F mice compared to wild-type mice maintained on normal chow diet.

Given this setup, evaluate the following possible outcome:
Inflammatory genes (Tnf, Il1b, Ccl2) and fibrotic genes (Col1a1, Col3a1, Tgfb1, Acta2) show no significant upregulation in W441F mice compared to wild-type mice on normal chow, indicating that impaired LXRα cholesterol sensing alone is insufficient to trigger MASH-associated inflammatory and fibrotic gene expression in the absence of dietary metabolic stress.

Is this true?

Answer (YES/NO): NO